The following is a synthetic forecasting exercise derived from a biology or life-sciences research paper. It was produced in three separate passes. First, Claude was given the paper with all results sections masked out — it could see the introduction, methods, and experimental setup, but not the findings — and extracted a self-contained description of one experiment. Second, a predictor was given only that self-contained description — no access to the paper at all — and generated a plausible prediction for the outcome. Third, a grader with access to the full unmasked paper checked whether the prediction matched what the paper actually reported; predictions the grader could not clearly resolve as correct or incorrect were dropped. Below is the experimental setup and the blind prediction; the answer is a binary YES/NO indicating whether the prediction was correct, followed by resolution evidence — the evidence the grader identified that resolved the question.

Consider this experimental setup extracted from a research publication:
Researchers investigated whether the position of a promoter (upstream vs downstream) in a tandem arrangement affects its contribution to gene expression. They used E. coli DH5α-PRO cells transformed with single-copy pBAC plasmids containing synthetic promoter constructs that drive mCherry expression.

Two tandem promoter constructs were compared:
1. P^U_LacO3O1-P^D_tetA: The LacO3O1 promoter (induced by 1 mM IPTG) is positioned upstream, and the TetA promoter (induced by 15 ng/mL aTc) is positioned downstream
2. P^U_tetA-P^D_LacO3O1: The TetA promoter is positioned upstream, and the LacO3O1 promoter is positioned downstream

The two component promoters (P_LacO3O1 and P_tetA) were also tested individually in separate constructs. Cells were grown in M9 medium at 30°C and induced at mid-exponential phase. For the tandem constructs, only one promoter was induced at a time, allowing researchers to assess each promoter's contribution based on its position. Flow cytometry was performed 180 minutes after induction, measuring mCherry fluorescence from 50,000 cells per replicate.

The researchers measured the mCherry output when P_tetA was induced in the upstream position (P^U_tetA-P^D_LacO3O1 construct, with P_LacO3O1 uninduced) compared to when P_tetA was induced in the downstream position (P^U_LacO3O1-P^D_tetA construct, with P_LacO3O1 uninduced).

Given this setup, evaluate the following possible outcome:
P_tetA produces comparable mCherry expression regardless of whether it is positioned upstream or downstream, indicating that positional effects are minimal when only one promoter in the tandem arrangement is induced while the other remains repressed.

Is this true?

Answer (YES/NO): NO